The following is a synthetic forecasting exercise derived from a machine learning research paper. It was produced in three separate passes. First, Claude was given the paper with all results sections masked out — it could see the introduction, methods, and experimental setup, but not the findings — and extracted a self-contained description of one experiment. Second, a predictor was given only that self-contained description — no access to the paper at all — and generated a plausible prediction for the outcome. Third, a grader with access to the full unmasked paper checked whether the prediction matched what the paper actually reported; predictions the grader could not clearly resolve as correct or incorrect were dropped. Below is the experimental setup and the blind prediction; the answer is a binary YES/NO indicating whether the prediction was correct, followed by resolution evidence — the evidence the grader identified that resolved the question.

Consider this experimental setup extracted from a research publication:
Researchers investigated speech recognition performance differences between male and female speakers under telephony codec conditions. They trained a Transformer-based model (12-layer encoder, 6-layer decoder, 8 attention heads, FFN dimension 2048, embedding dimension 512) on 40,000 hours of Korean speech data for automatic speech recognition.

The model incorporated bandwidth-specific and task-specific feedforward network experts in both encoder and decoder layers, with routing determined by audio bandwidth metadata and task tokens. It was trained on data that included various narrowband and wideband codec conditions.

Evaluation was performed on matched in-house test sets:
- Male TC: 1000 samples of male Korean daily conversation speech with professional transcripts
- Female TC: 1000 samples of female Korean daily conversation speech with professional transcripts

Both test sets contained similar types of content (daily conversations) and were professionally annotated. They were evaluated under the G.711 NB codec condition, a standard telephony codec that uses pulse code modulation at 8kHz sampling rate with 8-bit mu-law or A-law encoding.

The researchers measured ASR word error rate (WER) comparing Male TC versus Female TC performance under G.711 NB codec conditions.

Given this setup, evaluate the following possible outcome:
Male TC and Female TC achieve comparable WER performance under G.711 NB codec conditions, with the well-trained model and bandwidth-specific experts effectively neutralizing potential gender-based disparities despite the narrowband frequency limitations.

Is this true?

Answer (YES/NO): NO